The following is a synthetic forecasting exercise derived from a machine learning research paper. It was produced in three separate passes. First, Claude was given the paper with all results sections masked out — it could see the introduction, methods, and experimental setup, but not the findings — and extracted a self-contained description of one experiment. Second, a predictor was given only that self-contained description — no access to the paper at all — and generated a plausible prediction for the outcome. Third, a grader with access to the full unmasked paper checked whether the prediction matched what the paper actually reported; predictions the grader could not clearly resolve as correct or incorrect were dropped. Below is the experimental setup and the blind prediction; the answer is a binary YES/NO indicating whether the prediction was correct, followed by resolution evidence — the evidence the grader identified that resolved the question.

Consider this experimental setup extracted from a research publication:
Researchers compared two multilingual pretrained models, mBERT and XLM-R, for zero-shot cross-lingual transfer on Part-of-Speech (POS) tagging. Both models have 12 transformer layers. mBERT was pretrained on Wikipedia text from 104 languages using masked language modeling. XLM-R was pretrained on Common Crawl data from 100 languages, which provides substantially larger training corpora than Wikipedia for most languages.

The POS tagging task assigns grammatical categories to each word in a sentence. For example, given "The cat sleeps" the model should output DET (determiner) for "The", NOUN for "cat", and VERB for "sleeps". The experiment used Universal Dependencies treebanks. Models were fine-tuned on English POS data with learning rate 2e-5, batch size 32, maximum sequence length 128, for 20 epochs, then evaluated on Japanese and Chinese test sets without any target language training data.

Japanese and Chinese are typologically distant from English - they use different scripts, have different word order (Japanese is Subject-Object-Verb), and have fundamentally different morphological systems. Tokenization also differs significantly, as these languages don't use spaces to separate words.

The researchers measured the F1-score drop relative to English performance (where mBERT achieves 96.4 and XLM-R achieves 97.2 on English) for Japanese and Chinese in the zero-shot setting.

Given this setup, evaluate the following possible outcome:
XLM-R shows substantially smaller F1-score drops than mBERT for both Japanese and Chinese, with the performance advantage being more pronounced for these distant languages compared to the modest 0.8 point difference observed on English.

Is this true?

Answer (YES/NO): NO